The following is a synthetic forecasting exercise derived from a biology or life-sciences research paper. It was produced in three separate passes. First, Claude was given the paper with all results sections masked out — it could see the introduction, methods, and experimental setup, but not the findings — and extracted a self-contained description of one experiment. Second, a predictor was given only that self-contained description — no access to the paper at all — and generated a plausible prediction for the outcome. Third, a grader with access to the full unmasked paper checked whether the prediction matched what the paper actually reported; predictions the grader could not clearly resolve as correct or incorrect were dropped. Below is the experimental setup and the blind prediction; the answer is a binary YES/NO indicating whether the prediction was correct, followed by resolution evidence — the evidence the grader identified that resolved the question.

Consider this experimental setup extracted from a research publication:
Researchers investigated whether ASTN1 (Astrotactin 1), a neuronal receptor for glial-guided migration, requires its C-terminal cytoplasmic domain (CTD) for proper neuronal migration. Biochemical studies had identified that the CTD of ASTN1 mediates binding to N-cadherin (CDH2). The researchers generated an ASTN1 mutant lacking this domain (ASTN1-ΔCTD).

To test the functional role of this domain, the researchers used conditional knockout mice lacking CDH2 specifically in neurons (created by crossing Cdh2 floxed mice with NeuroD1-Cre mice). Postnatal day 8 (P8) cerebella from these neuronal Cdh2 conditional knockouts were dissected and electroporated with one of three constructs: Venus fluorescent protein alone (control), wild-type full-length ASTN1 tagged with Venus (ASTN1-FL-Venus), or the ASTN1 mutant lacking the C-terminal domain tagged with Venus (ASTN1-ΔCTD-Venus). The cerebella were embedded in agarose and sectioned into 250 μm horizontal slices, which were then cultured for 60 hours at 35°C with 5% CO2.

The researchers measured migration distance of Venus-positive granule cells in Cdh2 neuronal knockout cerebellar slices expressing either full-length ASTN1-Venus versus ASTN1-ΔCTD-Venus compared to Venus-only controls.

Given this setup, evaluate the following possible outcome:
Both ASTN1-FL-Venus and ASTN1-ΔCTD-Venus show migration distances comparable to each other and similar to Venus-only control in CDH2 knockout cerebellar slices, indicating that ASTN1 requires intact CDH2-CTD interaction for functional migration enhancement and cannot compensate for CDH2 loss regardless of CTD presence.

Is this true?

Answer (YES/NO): NO